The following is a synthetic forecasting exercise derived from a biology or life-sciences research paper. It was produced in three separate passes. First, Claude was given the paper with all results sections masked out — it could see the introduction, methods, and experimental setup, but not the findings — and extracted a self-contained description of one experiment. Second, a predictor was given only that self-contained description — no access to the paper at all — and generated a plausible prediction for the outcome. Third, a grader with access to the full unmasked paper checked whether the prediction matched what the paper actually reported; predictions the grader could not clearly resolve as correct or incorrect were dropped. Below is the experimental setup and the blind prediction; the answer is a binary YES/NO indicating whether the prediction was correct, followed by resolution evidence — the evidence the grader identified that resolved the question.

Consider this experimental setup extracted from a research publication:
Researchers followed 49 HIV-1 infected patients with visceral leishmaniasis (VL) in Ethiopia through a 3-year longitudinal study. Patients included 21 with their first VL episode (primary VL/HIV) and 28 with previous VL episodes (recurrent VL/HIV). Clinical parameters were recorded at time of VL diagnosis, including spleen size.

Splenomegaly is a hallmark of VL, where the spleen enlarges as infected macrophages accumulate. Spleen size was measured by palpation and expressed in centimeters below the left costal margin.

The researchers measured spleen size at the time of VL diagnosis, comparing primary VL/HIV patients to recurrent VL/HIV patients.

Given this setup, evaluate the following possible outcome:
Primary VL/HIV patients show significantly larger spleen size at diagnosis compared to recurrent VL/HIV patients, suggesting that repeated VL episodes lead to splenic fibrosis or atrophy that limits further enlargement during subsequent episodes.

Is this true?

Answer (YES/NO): NO